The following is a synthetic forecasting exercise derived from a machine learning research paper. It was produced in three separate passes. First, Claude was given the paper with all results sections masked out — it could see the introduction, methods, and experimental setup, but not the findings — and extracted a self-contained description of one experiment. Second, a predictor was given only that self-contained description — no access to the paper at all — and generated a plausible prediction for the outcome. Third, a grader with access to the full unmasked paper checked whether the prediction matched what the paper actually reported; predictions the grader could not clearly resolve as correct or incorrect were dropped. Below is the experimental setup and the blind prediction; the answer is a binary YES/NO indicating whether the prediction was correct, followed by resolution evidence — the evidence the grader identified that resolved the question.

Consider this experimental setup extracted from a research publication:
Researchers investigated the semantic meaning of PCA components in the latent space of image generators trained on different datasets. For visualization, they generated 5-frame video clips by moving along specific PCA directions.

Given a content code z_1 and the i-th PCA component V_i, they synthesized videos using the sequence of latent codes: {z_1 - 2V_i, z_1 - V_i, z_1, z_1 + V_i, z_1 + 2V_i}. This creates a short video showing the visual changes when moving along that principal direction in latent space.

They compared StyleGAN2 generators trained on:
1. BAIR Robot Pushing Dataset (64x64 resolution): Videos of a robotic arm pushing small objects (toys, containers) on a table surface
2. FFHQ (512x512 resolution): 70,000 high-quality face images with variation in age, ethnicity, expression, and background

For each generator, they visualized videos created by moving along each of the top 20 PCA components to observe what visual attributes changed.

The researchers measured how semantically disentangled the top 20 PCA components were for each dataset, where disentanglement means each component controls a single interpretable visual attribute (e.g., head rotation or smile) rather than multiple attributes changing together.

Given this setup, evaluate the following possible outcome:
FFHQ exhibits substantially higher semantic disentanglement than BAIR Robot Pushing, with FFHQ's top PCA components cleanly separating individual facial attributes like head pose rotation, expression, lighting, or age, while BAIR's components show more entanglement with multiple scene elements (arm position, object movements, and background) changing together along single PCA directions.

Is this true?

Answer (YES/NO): YES